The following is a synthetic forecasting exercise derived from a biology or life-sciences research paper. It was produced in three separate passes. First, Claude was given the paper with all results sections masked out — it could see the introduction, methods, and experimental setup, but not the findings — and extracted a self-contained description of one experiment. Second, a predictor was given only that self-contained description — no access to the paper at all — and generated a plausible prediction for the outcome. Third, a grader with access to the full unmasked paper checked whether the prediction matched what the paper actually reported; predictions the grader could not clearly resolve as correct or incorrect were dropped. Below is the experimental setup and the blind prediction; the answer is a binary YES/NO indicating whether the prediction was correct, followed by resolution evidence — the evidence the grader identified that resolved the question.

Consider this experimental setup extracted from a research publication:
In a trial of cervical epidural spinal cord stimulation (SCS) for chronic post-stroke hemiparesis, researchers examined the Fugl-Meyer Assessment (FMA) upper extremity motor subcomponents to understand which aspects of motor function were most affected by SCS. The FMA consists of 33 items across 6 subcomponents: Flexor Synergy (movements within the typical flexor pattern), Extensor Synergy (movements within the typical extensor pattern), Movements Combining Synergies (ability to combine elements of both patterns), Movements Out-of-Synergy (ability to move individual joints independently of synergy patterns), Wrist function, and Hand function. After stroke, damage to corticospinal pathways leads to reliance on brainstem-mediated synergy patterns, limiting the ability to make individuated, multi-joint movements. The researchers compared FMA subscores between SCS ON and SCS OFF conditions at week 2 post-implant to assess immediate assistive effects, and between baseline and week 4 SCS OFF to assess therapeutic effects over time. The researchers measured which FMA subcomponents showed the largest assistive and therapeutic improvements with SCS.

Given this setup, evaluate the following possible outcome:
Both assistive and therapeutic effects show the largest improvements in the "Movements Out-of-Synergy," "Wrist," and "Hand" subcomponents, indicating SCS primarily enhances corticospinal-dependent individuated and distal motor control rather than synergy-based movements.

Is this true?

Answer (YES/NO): NO